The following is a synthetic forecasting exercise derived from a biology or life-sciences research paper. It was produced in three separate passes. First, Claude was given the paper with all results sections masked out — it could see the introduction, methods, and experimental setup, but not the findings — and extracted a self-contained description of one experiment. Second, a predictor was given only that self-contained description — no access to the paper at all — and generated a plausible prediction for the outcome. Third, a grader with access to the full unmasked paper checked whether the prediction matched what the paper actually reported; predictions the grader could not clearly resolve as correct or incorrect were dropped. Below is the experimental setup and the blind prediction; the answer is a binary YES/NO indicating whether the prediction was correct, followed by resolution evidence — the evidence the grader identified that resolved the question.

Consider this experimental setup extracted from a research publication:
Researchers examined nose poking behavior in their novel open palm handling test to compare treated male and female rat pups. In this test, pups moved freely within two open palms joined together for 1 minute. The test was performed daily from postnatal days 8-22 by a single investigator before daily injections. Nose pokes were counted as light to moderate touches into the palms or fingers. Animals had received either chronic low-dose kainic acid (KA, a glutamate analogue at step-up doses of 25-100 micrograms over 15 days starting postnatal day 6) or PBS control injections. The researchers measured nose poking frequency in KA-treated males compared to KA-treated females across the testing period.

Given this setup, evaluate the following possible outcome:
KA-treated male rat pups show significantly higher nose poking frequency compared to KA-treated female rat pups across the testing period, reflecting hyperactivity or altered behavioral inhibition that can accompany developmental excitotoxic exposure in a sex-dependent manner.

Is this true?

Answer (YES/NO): YES